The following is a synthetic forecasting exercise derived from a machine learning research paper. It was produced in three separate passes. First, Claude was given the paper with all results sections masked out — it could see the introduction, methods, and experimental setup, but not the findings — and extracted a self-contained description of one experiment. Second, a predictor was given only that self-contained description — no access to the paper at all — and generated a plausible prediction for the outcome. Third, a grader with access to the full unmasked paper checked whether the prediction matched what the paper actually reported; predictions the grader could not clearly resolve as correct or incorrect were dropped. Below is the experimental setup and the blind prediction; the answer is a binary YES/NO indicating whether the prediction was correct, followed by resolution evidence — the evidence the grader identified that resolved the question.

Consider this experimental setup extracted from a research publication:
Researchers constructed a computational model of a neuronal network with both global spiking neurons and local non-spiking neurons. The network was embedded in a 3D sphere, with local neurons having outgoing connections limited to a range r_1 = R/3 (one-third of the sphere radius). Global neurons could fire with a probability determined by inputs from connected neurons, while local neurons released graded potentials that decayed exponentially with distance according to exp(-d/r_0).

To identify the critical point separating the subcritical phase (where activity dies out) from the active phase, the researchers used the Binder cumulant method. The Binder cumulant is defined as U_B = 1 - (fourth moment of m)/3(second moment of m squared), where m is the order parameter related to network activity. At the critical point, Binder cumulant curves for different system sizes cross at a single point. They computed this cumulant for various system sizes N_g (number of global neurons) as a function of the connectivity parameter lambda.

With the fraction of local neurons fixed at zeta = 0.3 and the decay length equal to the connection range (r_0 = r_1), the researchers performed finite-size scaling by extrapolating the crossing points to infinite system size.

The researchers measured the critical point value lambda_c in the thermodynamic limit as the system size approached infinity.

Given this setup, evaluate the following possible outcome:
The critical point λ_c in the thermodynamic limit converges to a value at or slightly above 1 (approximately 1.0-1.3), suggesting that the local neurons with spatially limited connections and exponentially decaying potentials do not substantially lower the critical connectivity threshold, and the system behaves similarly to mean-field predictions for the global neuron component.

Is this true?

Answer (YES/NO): YES